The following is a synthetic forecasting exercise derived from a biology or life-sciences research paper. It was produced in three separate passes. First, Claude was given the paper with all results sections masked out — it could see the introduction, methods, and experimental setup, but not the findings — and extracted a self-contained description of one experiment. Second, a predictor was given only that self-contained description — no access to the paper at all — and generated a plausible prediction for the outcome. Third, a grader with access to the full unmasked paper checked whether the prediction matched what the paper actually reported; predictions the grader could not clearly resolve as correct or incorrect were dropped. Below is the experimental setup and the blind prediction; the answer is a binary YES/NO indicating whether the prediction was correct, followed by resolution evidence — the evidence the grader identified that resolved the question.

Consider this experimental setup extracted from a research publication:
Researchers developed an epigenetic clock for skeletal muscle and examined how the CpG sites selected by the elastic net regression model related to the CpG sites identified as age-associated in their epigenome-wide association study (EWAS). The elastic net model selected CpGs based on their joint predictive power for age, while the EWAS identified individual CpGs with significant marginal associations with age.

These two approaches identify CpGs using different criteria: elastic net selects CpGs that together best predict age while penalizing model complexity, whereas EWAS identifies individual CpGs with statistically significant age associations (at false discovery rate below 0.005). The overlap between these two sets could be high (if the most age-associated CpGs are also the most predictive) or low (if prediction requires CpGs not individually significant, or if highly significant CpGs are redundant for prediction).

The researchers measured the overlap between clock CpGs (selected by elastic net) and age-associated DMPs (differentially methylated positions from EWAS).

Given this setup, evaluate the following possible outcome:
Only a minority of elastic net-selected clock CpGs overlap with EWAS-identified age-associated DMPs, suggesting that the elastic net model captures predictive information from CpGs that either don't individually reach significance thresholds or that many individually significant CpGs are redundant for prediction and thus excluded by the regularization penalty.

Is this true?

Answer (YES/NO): NO